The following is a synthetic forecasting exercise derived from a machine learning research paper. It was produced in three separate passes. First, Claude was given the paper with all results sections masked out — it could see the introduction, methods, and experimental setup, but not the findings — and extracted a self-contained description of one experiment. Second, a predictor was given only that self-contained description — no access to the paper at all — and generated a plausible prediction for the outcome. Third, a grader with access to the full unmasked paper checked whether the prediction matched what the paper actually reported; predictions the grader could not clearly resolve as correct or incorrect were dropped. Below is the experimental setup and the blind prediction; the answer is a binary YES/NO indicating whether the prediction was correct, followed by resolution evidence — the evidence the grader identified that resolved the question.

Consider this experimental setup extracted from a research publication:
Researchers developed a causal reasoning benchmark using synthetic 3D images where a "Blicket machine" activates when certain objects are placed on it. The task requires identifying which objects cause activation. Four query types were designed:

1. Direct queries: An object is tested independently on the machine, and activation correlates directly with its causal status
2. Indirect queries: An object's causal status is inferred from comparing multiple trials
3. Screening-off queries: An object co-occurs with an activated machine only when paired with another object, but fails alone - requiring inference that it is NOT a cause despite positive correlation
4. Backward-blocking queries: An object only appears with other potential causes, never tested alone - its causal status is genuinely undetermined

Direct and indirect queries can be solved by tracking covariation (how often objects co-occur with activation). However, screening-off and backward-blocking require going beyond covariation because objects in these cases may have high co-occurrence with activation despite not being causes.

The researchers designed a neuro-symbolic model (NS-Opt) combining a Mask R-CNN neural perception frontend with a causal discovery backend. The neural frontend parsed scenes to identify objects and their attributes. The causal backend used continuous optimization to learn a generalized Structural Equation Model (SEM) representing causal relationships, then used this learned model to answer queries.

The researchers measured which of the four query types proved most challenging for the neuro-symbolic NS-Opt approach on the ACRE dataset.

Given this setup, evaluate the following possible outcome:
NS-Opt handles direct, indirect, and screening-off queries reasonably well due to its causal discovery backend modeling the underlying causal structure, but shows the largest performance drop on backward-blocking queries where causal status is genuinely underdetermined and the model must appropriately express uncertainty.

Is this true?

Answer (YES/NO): YES